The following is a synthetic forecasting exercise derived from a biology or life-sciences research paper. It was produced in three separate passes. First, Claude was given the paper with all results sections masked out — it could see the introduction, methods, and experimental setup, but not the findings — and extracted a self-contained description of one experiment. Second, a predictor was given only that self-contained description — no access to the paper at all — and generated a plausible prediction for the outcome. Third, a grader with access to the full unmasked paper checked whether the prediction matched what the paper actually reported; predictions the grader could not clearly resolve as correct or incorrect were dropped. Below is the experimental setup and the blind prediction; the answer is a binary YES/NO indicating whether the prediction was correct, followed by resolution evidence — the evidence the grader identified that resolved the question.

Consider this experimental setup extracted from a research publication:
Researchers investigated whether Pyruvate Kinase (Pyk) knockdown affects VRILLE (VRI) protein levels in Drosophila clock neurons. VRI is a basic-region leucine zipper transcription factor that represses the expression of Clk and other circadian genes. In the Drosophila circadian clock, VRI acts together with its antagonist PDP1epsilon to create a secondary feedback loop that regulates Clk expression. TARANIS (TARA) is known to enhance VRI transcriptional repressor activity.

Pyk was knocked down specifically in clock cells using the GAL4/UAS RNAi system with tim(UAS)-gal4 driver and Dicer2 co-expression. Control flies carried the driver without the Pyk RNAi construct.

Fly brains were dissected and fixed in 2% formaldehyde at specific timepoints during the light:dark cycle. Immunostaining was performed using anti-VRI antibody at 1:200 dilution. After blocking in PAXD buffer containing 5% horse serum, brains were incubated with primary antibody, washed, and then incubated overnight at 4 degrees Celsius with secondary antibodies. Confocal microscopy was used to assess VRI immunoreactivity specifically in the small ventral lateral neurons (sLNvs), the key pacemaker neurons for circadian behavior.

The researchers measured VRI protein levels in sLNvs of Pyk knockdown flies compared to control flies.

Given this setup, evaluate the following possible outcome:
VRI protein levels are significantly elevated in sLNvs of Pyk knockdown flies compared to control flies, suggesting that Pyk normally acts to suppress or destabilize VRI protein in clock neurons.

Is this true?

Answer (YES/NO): NO